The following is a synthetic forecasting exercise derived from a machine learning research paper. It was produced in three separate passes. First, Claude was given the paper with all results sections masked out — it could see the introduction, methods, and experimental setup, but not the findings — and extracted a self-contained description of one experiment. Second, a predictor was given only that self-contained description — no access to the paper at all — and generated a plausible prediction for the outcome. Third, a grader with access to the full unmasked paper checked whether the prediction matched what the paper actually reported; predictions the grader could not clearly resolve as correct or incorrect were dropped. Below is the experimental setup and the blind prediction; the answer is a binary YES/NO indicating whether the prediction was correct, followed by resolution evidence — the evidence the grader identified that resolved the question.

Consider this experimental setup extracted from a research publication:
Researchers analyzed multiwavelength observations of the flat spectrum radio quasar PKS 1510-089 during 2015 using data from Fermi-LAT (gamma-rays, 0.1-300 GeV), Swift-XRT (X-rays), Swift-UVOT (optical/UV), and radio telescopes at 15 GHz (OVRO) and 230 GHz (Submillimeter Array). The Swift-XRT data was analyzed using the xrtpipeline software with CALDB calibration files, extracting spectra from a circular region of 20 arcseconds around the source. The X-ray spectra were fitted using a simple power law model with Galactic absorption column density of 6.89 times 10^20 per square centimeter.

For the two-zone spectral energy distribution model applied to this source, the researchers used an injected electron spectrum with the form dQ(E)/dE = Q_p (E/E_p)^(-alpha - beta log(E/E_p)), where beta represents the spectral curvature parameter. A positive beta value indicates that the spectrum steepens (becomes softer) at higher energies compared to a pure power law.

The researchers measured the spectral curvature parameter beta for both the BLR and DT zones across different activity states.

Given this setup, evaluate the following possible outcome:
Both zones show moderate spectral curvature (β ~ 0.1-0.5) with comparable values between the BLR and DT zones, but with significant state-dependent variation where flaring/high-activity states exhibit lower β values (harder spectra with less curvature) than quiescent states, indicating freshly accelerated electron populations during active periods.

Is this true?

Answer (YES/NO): NO